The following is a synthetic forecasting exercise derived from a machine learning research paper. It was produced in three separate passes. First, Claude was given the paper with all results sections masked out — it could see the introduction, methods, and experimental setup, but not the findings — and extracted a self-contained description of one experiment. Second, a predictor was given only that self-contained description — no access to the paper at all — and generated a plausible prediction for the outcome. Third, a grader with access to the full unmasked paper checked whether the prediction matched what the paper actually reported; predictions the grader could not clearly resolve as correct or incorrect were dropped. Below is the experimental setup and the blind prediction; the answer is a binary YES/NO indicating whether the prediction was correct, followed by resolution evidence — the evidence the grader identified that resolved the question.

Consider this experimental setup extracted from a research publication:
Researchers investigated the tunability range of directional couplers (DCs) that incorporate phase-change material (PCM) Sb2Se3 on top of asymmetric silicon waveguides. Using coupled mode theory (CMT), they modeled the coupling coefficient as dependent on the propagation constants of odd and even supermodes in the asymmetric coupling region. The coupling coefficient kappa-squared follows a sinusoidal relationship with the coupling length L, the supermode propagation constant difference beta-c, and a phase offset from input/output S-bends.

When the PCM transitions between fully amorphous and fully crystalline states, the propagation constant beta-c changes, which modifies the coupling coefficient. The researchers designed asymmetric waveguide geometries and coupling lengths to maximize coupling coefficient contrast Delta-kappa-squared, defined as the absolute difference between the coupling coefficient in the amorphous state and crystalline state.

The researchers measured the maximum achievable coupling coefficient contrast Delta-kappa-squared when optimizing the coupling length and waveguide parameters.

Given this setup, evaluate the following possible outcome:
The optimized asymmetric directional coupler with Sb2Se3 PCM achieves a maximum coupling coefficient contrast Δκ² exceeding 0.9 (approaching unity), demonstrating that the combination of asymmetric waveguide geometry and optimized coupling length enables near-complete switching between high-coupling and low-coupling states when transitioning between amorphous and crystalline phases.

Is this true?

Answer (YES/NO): YES